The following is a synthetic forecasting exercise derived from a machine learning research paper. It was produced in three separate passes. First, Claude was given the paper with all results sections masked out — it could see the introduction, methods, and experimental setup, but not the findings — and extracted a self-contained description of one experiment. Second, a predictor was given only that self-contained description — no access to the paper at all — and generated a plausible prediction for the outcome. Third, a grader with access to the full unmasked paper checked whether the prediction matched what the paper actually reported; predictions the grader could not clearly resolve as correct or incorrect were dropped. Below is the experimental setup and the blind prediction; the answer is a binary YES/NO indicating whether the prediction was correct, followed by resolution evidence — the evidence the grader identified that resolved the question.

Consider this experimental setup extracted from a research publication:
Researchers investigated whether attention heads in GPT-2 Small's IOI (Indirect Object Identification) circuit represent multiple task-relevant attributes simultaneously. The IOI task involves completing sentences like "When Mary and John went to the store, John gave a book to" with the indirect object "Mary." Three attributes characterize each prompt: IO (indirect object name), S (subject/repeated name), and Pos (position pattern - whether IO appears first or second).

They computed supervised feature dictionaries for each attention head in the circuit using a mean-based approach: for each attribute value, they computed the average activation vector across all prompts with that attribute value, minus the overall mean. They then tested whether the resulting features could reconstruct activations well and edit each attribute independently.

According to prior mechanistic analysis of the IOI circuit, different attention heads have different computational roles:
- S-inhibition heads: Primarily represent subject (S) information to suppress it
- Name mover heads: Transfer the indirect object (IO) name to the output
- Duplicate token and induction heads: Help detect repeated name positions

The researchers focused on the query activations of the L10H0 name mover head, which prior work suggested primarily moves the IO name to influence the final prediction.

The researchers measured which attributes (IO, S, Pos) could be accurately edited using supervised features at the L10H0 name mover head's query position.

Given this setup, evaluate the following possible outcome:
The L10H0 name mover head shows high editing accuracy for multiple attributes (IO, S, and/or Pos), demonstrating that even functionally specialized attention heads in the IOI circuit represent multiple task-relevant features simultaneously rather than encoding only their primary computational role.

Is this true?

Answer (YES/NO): YES